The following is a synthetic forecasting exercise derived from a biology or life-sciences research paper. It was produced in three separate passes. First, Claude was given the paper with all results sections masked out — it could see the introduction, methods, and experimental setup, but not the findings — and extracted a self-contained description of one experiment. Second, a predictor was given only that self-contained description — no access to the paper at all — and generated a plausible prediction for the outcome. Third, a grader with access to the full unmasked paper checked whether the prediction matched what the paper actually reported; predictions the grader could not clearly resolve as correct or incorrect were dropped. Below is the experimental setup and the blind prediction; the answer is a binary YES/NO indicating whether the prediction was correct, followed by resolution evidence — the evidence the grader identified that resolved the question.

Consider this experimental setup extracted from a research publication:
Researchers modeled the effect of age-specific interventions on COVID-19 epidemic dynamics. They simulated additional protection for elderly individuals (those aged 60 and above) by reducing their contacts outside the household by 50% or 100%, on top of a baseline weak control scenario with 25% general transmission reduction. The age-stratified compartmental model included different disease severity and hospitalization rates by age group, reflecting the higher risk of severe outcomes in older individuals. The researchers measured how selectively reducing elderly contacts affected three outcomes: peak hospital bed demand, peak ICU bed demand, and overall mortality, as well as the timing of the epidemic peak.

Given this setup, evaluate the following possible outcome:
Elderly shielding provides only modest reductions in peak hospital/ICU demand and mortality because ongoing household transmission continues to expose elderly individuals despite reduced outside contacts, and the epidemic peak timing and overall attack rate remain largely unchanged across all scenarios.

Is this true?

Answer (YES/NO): NO